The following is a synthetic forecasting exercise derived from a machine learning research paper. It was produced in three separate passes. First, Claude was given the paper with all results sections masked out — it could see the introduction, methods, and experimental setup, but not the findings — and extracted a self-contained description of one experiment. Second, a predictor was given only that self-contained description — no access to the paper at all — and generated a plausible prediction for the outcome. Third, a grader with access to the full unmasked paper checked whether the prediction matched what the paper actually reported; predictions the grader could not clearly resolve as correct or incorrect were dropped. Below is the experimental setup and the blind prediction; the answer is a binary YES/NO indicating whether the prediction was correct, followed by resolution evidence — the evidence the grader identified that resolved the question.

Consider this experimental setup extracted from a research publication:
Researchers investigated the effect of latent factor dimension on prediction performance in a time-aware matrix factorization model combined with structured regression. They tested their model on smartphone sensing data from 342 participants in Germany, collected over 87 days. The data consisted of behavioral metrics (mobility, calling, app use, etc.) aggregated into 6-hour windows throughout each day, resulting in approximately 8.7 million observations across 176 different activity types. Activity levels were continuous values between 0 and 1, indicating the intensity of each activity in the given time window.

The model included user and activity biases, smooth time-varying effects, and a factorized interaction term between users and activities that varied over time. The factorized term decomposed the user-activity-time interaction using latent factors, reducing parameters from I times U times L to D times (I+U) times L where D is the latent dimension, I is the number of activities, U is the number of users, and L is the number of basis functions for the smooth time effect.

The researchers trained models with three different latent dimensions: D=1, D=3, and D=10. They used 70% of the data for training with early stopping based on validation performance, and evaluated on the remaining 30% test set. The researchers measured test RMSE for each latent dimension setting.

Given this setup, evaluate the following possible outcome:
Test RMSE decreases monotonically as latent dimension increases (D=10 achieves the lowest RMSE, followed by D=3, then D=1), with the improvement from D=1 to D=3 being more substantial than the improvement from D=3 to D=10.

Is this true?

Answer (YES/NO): YES